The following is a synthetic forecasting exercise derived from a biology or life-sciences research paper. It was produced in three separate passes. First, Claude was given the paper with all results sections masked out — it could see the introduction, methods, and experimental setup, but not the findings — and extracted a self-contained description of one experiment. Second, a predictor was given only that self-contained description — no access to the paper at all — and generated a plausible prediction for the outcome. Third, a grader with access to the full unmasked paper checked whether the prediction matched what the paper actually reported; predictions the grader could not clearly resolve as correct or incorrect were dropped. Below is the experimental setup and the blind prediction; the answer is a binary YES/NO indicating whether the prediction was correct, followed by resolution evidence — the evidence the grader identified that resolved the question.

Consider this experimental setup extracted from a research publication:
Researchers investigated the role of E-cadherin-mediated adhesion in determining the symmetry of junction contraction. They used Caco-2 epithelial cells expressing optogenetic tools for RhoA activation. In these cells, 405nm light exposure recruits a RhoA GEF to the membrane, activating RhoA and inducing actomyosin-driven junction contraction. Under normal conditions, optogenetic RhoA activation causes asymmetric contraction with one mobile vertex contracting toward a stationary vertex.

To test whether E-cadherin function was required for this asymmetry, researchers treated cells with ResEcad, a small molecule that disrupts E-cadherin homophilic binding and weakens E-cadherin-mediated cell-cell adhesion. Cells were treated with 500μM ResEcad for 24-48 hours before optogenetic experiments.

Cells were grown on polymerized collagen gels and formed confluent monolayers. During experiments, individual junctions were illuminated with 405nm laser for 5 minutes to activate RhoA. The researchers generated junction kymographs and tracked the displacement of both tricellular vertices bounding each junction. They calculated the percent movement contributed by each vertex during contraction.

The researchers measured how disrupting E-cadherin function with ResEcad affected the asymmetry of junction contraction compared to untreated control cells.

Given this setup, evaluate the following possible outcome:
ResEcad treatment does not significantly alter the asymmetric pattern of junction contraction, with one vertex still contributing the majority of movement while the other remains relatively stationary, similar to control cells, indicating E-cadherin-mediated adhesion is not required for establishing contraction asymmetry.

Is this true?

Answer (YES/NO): NO